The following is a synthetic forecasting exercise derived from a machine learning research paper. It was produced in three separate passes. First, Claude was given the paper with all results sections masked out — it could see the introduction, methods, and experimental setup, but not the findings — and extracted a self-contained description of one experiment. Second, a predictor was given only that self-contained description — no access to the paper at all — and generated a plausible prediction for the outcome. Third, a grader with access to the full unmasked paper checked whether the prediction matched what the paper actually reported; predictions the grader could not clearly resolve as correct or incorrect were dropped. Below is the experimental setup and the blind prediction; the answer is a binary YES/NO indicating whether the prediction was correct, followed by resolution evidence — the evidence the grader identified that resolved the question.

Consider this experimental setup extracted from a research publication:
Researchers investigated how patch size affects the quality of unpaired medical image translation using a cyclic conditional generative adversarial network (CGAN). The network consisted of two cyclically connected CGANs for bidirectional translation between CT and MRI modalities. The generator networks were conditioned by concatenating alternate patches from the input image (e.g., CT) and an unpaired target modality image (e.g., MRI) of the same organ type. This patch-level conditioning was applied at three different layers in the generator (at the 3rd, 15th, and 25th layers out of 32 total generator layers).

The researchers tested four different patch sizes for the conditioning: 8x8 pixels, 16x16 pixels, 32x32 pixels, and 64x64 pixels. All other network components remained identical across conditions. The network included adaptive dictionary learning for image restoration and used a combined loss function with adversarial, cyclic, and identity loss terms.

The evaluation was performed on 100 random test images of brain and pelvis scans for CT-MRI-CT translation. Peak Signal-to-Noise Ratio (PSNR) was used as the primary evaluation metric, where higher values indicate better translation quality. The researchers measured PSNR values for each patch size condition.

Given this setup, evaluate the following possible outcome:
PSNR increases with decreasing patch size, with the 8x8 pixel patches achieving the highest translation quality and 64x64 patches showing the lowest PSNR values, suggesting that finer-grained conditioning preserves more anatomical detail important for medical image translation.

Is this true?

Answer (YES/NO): NO